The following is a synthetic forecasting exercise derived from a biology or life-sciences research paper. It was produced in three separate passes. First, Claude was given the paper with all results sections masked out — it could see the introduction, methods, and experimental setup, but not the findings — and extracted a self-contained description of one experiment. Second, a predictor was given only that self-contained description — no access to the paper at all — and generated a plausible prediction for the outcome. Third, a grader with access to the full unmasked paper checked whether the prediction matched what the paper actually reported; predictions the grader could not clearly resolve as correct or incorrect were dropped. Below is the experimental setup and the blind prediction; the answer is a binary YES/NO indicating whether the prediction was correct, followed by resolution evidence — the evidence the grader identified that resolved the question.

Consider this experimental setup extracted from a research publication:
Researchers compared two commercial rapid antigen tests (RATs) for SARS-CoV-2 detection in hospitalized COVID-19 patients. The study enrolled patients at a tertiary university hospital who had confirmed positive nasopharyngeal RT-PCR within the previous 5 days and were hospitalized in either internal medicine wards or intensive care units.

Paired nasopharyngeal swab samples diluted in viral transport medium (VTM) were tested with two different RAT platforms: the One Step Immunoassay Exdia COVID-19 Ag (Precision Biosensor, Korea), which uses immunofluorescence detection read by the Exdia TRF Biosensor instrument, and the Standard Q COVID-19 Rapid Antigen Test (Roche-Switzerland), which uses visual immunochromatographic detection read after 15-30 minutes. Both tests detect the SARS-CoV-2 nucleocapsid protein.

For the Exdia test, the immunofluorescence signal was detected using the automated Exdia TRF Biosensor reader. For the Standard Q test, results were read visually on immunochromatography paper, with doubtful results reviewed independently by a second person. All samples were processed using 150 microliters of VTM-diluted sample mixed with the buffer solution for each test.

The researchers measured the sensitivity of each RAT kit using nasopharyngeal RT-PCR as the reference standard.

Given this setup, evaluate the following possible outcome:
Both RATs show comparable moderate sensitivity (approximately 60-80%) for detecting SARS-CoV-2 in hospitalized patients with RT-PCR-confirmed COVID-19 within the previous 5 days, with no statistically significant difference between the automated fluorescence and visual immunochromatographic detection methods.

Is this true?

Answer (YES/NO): NO